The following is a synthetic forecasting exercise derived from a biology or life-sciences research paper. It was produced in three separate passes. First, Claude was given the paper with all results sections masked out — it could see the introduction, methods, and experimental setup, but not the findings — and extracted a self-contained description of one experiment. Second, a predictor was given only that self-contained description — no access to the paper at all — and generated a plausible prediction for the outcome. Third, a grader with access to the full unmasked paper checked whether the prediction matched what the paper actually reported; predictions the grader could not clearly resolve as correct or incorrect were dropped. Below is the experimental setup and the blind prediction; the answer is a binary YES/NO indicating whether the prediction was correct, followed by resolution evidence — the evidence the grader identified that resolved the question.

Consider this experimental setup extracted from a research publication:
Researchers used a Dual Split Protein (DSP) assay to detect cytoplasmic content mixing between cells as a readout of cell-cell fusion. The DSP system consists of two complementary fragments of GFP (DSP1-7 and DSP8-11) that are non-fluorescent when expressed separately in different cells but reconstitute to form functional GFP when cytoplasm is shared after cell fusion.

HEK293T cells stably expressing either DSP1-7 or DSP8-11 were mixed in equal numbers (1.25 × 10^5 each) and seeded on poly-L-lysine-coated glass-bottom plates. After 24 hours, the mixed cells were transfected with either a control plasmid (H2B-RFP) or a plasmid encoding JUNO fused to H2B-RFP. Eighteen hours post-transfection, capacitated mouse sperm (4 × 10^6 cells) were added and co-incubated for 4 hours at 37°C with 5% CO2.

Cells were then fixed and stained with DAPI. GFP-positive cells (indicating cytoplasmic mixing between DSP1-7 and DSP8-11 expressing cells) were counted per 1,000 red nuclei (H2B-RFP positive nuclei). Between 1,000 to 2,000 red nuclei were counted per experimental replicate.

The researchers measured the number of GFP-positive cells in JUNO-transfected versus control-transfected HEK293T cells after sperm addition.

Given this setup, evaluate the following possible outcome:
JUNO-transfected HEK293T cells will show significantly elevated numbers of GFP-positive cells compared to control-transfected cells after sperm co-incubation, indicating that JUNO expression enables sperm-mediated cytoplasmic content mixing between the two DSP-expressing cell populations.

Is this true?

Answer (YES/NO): YES